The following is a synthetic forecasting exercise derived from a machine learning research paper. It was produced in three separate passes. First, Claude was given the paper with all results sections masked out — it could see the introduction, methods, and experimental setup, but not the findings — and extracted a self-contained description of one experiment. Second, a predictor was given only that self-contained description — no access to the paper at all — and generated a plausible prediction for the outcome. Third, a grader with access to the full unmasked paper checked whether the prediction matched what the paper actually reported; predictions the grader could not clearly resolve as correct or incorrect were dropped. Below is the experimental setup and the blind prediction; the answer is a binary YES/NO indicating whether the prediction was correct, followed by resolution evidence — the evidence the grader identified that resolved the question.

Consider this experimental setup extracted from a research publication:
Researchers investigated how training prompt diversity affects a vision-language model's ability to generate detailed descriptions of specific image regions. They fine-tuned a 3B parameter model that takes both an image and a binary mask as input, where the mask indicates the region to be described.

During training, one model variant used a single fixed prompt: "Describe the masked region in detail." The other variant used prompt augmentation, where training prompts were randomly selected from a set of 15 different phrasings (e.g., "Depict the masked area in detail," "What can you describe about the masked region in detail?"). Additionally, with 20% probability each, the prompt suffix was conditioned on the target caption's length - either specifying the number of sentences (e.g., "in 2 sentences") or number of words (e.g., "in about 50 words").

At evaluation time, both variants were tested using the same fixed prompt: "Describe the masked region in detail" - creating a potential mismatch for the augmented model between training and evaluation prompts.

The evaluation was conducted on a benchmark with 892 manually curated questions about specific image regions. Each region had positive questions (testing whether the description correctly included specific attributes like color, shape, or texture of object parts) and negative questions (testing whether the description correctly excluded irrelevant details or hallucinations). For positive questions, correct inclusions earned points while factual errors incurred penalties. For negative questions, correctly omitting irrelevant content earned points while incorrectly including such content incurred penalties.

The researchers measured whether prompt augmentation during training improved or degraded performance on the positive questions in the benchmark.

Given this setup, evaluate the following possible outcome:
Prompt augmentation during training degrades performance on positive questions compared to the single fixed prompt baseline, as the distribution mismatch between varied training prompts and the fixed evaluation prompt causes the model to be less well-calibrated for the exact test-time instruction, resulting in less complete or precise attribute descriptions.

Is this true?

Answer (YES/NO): YES